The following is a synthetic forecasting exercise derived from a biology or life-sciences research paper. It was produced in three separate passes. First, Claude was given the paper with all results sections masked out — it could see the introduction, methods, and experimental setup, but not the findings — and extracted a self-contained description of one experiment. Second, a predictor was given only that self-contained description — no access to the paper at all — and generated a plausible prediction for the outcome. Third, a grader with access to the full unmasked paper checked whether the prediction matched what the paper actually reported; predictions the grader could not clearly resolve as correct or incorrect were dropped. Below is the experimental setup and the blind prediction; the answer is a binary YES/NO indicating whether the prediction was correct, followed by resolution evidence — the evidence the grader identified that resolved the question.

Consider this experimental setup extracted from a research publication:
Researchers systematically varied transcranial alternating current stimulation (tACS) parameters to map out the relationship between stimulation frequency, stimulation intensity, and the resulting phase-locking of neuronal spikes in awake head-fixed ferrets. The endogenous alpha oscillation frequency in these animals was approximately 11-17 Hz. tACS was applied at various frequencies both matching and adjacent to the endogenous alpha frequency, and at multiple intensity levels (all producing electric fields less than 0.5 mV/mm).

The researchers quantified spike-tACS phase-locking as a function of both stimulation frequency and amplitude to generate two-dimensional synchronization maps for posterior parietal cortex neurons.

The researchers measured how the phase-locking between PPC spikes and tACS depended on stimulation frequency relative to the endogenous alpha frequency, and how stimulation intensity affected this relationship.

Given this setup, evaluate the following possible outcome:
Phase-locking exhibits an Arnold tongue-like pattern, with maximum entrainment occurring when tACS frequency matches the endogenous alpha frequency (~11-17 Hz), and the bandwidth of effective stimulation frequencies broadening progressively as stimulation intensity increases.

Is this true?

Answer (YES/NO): YES